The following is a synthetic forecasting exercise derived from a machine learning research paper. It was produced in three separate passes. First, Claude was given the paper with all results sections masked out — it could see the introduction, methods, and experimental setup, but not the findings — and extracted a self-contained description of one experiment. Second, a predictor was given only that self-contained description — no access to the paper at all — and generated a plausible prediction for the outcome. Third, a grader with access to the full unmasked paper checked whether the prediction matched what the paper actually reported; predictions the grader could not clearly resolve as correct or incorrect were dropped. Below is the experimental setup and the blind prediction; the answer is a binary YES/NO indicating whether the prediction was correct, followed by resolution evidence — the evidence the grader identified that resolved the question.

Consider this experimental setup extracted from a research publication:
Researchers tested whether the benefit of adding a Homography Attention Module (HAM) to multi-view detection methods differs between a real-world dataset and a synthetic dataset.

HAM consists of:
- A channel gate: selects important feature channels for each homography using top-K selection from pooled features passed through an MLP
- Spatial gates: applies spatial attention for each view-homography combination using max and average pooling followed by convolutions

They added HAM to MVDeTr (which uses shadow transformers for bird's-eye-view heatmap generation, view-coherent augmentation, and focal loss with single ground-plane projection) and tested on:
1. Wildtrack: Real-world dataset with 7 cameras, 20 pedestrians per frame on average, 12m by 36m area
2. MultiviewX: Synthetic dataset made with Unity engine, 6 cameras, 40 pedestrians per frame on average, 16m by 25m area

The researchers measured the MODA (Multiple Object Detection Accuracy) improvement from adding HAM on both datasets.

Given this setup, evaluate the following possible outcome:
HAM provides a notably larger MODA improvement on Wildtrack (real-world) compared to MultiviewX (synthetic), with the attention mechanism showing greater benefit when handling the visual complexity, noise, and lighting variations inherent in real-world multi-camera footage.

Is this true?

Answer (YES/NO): YES